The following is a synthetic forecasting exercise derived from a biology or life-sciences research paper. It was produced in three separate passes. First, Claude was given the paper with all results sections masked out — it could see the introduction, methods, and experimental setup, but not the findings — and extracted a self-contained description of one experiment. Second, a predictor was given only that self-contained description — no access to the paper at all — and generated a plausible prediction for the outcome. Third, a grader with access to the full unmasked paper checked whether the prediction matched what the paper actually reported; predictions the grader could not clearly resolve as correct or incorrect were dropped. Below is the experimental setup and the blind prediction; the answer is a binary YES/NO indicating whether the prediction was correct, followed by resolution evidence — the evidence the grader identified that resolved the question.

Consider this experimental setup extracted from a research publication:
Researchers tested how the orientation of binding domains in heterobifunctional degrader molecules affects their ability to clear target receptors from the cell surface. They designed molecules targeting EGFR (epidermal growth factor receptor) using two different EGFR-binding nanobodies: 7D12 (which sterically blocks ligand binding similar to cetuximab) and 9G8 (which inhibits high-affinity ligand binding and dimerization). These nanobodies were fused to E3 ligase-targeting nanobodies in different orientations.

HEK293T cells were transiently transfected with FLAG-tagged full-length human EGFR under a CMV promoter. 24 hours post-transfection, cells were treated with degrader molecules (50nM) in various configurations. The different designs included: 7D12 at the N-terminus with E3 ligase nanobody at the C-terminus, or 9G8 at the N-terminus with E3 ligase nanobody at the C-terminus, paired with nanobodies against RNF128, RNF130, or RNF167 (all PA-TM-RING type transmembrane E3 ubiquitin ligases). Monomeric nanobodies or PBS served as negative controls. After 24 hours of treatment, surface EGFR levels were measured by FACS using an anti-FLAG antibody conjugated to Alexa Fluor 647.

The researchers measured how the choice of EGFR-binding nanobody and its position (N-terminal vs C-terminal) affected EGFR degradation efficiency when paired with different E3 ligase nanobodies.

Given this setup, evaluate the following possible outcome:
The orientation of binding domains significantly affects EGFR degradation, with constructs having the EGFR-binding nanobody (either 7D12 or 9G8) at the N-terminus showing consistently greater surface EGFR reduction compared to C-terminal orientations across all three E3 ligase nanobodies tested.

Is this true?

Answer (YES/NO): NO